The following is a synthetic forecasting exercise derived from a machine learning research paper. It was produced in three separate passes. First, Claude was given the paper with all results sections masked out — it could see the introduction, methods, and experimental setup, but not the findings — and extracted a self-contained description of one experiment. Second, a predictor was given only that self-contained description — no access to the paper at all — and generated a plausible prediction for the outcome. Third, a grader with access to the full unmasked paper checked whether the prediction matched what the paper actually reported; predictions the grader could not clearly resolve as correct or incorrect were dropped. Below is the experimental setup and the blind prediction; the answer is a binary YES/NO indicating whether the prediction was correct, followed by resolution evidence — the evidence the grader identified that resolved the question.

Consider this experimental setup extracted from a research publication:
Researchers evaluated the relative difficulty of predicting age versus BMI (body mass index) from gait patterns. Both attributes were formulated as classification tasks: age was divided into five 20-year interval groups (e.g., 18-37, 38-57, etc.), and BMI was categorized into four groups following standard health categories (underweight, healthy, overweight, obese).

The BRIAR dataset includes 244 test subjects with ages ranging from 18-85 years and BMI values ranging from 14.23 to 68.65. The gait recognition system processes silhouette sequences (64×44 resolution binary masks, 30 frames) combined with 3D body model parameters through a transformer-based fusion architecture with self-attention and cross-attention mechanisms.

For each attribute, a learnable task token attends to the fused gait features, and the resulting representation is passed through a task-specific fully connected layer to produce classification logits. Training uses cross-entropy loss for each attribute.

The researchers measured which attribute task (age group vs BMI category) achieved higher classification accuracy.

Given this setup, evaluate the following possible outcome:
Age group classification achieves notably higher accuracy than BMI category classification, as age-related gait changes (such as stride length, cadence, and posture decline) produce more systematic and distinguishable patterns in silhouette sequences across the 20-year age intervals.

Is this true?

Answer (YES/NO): NO